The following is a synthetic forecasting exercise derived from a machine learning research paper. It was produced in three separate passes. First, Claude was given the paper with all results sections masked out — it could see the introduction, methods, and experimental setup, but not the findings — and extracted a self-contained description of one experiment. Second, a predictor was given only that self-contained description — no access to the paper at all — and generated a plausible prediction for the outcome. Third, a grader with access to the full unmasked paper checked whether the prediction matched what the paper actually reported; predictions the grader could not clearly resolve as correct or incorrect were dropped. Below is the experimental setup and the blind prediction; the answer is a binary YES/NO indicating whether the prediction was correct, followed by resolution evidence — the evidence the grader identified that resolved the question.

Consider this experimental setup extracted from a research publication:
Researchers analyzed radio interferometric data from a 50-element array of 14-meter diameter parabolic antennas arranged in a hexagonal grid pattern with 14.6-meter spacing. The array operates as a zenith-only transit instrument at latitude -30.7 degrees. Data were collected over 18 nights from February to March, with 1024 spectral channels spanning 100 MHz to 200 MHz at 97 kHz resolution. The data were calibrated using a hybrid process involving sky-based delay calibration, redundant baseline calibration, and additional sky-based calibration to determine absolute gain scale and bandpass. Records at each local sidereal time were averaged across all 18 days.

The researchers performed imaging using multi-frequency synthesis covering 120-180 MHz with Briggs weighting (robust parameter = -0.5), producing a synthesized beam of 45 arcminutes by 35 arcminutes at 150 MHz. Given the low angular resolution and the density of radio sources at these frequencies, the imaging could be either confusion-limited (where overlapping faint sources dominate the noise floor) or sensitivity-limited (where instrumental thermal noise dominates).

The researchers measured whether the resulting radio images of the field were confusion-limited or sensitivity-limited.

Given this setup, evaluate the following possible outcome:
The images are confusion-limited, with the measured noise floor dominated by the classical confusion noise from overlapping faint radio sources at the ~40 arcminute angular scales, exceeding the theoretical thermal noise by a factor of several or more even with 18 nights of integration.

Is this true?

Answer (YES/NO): YES